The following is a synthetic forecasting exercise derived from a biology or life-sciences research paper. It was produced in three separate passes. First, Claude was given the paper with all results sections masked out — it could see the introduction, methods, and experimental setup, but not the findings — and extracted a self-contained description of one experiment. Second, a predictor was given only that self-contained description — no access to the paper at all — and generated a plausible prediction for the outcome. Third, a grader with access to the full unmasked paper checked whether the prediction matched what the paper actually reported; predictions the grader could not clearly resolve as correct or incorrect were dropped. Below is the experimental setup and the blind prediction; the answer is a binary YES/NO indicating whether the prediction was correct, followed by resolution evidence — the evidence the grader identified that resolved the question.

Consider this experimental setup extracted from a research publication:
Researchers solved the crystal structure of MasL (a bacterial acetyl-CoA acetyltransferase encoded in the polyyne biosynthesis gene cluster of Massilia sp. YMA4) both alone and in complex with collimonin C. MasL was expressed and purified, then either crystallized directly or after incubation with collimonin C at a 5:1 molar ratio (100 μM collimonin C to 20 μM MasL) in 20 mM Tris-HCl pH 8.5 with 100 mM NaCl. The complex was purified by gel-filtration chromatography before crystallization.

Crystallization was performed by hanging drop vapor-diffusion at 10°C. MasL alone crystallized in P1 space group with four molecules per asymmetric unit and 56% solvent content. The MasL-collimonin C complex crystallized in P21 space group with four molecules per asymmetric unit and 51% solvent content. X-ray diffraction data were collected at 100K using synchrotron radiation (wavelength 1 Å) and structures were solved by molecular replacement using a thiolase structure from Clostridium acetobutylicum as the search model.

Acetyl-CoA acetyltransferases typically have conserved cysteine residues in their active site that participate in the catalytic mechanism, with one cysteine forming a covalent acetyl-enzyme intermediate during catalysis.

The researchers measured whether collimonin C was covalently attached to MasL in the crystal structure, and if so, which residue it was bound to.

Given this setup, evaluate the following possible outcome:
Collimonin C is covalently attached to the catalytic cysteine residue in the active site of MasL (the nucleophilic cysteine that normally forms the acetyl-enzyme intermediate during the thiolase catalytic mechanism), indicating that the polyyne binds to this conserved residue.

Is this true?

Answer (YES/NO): YES